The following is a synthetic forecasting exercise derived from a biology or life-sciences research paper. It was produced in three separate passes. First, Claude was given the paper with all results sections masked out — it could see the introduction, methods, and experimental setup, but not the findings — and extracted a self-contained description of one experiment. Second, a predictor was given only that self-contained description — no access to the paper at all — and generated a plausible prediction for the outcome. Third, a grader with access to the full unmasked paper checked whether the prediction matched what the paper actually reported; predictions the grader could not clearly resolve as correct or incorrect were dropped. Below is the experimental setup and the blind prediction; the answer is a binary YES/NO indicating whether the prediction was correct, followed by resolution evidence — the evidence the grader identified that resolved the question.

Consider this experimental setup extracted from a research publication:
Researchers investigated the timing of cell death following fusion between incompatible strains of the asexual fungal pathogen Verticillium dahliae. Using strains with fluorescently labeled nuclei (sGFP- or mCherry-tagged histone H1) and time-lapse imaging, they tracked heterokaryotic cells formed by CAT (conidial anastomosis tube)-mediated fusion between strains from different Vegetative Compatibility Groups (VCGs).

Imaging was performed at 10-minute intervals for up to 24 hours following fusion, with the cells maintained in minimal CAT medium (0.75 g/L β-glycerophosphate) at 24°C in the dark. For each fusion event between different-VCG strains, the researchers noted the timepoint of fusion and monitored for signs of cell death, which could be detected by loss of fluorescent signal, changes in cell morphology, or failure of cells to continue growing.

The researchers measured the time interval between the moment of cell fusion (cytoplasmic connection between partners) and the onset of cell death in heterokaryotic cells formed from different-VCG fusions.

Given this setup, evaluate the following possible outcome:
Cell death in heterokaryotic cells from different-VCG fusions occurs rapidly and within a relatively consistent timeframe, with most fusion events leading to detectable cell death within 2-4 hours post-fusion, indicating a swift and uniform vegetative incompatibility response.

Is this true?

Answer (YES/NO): NO